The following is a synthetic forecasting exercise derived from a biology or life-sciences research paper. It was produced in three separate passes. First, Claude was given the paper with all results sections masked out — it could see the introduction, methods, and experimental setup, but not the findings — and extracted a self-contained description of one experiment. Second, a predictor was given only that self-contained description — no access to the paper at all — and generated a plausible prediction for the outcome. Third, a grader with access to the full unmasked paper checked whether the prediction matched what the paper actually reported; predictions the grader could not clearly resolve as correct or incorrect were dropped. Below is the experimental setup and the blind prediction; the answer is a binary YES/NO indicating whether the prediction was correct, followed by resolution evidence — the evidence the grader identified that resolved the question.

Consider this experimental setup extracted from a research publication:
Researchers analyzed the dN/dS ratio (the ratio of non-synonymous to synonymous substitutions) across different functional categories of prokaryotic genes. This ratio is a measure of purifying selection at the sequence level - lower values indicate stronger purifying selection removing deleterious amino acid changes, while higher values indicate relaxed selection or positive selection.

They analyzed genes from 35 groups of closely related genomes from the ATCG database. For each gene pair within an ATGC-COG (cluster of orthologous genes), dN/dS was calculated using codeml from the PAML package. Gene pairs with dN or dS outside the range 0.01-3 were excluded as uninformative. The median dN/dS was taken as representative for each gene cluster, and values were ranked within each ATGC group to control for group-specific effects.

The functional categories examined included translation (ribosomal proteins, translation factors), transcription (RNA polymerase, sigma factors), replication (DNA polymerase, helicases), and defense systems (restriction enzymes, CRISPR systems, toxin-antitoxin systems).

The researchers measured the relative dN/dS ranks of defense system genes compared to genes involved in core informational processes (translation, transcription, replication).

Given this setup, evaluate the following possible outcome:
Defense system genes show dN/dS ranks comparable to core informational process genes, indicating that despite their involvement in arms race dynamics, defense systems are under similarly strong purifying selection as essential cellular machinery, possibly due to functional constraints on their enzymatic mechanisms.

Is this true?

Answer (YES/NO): NO